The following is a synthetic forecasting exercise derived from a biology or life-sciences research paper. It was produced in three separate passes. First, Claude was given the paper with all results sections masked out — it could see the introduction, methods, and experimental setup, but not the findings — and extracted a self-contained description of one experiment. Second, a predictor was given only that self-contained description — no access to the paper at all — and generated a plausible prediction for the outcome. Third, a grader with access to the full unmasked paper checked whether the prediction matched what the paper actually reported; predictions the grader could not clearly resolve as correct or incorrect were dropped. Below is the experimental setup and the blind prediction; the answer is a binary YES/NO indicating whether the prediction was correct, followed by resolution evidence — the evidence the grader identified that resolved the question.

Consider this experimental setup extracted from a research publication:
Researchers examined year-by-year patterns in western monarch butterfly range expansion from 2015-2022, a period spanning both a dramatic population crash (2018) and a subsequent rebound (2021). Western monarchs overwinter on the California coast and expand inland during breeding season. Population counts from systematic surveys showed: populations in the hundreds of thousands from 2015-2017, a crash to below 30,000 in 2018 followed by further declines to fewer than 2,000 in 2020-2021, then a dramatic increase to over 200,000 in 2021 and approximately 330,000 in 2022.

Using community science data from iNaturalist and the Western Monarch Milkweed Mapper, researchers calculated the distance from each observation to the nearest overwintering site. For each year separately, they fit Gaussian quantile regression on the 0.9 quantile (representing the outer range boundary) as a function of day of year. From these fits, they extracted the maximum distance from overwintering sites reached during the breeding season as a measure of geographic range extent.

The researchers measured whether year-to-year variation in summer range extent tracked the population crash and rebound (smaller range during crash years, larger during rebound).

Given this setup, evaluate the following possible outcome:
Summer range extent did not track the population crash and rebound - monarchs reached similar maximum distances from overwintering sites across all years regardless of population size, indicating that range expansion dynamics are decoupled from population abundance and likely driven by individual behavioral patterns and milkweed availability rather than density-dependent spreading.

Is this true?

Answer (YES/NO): NO